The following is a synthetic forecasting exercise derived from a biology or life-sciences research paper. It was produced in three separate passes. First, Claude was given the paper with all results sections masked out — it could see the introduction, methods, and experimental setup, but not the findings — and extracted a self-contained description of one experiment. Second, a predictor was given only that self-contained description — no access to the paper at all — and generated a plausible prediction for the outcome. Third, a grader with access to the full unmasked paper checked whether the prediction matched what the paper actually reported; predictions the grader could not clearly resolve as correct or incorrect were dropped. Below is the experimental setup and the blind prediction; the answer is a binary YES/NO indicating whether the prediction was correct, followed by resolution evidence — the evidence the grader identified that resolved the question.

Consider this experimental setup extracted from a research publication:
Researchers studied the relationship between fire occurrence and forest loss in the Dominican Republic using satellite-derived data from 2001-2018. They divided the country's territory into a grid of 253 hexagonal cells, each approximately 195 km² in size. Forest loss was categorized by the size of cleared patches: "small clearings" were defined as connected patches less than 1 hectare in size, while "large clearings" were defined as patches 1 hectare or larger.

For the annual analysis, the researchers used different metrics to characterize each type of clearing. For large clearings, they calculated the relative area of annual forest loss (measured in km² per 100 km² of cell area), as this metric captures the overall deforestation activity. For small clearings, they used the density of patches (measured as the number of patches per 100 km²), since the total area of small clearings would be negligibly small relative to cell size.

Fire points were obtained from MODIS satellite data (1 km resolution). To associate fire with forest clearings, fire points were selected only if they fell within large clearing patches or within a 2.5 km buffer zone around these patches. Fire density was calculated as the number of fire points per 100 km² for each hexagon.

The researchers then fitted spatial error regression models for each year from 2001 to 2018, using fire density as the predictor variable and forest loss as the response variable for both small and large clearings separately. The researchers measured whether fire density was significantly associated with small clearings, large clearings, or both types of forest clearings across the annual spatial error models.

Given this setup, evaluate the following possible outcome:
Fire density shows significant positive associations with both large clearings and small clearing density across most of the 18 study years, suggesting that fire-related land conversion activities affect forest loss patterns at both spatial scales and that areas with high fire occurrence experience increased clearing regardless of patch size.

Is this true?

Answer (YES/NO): YES